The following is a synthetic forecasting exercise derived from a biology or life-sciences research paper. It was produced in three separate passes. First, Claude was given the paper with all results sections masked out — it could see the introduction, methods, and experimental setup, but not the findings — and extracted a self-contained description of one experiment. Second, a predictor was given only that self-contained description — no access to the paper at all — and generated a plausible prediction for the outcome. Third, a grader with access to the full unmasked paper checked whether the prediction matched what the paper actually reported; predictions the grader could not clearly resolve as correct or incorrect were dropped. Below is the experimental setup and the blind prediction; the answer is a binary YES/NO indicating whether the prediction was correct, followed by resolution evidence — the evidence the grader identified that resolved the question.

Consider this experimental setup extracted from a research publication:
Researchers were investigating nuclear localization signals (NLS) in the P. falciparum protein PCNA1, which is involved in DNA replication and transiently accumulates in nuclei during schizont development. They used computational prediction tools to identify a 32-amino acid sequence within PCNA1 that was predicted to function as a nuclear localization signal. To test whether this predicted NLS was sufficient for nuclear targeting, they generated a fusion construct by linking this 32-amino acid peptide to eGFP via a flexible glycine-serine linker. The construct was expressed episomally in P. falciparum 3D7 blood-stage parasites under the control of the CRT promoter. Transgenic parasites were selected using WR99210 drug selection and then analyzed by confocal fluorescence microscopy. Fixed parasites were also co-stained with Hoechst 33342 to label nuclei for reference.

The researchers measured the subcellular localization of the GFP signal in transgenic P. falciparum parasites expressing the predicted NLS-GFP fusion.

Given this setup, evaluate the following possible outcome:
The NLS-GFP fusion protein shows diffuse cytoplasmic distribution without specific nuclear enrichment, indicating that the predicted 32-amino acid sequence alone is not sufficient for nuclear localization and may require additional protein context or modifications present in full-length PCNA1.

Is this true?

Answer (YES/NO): NO